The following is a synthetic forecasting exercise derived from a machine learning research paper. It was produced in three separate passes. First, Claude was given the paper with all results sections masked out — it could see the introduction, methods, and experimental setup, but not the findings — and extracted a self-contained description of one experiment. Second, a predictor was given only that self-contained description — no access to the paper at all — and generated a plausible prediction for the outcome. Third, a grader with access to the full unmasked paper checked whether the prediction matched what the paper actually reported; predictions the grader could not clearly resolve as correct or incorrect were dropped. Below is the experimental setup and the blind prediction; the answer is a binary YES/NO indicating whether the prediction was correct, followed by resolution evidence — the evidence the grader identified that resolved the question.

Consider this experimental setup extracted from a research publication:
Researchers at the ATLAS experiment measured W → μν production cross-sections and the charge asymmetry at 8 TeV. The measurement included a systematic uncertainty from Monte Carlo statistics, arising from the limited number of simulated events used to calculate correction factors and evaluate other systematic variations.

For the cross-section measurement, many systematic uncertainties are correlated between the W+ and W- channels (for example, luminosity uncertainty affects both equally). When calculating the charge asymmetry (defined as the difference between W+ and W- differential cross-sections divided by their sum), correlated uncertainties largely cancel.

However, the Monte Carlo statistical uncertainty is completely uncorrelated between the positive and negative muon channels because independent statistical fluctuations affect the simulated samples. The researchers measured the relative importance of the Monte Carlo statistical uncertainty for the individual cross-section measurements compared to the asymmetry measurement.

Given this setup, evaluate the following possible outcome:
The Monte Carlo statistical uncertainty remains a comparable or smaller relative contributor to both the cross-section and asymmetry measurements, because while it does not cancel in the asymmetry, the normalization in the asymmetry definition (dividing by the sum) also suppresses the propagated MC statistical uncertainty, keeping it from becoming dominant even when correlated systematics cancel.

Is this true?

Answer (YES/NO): NO